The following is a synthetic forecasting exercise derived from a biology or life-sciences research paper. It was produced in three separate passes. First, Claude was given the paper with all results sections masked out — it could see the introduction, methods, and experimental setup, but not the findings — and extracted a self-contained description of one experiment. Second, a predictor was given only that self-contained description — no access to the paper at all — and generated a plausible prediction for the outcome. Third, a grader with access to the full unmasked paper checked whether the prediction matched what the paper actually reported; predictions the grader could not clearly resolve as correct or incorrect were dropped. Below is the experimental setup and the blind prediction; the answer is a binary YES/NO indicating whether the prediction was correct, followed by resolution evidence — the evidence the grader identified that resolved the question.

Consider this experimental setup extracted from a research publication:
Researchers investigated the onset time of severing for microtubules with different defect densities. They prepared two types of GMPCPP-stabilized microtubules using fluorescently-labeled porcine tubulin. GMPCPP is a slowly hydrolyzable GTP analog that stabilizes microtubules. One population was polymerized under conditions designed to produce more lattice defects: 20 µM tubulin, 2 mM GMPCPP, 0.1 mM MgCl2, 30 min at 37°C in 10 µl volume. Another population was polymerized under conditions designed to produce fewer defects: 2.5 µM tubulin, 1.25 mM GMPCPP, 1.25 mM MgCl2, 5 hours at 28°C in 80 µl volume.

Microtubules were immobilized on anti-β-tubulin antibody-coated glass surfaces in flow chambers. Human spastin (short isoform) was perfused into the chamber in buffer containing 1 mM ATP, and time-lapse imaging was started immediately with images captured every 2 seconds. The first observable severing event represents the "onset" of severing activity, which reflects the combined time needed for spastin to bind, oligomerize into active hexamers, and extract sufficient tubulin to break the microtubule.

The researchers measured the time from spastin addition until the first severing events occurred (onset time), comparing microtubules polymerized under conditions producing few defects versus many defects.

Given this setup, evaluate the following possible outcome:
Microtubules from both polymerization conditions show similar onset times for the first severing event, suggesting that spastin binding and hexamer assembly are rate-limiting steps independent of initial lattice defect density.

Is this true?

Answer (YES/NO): NO